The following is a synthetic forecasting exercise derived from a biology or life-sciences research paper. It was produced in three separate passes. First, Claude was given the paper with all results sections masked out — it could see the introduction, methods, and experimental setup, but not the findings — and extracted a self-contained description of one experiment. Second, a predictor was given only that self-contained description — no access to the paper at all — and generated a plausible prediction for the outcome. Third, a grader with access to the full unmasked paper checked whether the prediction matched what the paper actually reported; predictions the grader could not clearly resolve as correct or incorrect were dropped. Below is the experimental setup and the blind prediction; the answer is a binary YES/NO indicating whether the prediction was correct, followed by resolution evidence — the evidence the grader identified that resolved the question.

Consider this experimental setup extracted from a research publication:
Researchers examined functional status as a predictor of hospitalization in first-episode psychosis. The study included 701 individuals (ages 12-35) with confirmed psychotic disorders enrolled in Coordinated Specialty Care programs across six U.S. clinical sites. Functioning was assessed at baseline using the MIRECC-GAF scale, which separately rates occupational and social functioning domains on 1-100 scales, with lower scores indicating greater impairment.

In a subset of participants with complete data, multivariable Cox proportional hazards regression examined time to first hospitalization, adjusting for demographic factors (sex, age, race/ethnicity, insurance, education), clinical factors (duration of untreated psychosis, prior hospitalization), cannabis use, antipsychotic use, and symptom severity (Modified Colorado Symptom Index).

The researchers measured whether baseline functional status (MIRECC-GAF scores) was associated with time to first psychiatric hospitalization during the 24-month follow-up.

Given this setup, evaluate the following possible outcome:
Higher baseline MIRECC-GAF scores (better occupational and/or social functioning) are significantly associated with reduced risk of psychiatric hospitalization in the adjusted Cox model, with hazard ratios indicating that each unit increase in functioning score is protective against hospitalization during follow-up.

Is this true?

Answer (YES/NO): NO